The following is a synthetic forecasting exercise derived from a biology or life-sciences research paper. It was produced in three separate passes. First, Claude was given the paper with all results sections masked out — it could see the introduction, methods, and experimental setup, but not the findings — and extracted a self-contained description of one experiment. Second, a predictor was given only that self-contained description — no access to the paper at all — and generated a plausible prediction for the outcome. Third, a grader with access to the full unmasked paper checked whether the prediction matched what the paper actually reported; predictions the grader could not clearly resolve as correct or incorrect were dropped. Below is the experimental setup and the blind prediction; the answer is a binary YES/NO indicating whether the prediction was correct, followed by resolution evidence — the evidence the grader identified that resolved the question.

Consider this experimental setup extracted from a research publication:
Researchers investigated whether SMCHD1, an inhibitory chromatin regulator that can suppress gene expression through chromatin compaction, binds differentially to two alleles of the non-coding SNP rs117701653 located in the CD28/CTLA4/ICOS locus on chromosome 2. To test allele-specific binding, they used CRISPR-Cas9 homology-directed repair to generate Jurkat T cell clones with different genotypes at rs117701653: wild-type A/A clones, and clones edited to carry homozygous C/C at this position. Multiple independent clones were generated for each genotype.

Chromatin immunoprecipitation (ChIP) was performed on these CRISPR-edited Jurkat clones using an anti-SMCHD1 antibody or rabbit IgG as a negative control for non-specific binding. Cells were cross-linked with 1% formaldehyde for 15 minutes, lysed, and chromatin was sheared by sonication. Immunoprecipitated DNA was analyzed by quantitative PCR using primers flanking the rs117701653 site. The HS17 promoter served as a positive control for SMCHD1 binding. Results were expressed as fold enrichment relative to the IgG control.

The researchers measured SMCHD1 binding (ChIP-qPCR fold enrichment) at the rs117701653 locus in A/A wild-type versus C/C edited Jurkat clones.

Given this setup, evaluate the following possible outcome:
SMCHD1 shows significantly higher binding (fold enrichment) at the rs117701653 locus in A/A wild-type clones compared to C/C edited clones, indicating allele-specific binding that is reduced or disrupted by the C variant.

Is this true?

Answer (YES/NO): NO